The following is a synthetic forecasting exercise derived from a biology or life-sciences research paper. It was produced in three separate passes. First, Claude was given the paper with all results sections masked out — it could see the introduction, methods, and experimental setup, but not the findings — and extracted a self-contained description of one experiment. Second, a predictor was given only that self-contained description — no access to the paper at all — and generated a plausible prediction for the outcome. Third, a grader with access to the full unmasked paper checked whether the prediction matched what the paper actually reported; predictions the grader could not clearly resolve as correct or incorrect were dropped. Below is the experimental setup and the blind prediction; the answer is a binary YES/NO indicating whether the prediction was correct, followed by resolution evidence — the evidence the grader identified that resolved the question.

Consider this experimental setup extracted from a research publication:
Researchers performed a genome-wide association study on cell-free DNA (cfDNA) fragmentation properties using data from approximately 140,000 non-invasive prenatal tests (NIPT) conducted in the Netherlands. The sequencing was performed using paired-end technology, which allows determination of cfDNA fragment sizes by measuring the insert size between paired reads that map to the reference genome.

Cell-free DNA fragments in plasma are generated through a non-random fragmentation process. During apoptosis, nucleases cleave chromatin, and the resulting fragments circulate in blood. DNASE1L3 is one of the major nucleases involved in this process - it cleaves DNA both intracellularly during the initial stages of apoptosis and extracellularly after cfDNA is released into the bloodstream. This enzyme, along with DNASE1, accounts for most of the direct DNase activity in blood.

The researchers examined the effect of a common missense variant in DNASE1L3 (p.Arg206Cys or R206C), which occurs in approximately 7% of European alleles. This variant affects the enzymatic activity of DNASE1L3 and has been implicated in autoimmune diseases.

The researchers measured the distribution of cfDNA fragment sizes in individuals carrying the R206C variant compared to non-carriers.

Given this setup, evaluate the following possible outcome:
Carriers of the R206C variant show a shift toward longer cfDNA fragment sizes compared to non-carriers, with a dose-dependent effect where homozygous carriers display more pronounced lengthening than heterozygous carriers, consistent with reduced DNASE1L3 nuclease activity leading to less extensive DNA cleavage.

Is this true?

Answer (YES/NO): NO